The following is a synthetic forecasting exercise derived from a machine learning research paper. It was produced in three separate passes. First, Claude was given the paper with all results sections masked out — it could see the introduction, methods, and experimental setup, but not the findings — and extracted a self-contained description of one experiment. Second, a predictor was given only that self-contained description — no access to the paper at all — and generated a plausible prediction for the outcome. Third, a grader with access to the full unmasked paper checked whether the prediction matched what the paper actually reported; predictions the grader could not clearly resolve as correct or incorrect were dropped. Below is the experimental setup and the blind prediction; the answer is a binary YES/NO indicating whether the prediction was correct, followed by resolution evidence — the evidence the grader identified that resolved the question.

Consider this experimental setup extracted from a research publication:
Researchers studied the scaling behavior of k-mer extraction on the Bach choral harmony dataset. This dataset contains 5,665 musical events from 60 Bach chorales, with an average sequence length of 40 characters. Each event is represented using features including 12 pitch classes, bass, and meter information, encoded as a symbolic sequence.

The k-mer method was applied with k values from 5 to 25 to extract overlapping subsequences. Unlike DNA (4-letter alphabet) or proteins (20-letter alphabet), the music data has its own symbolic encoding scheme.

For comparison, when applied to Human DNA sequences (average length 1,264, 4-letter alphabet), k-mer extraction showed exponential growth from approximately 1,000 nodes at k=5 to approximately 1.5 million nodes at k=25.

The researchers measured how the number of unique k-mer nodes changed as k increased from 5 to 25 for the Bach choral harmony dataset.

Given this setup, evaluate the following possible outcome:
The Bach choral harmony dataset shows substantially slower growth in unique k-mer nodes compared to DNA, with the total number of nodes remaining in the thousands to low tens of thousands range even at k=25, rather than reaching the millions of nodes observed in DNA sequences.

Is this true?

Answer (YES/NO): YES